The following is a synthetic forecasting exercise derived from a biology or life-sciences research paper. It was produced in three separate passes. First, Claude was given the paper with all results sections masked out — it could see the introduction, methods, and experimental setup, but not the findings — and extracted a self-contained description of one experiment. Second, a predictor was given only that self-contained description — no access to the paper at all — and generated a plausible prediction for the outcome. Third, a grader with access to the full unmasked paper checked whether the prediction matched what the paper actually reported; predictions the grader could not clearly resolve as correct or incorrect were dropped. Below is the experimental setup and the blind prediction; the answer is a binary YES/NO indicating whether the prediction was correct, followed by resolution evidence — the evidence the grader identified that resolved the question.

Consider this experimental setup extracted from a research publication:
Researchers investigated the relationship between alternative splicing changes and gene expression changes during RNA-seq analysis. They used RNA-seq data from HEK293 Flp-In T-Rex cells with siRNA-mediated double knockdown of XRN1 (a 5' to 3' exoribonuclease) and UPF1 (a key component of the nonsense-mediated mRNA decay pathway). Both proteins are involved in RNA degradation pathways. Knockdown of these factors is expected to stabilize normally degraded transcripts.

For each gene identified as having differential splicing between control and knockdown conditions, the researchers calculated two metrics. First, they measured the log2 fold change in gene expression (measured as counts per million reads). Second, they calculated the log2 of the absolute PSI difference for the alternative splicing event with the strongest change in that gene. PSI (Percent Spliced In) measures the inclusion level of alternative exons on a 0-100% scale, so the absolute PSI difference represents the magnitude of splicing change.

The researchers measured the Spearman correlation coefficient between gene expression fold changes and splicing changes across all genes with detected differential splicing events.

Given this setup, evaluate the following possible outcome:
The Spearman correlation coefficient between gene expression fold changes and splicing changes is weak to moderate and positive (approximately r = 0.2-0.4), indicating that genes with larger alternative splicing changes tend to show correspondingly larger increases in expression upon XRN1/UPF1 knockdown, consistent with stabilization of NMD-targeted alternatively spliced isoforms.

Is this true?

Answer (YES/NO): YES